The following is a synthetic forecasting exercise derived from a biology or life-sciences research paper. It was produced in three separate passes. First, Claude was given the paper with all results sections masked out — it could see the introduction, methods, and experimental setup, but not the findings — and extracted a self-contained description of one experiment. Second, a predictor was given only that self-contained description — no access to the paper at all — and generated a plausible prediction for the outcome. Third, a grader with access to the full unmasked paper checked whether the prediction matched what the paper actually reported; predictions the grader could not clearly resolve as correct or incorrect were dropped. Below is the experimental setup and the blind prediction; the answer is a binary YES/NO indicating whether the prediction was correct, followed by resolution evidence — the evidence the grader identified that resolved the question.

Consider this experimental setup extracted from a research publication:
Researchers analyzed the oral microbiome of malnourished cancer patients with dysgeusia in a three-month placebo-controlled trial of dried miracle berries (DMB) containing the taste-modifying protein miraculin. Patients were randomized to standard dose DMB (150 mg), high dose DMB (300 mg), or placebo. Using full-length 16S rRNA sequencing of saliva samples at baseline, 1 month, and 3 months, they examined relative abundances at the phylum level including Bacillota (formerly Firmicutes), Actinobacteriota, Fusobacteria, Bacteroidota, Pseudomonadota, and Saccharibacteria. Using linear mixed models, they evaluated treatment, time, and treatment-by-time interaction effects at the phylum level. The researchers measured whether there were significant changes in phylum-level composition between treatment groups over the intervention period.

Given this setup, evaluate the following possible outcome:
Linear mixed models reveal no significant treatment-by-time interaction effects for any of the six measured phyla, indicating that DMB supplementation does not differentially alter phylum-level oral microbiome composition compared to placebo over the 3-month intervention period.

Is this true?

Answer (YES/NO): YES